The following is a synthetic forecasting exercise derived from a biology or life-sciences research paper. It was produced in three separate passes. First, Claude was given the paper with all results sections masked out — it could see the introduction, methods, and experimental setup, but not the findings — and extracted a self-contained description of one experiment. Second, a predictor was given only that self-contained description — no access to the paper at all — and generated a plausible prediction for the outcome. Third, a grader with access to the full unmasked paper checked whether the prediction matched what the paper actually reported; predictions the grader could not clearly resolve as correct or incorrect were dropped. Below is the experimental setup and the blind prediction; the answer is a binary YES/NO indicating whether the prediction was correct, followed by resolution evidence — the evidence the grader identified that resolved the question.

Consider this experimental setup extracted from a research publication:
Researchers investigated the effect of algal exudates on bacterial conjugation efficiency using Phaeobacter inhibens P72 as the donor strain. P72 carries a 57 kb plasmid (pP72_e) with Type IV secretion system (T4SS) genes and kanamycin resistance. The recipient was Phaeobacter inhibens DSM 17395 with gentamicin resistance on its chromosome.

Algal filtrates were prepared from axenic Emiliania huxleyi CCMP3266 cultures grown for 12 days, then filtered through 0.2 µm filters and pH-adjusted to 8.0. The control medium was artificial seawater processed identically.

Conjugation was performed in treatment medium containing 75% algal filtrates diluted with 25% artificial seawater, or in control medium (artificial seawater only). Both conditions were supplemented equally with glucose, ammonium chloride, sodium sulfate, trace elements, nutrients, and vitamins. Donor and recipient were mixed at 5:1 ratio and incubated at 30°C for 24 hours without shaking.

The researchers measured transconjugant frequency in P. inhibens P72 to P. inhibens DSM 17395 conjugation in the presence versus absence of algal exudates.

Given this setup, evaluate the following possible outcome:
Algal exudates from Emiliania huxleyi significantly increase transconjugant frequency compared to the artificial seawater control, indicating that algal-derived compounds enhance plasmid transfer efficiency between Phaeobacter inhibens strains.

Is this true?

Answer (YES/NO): YES